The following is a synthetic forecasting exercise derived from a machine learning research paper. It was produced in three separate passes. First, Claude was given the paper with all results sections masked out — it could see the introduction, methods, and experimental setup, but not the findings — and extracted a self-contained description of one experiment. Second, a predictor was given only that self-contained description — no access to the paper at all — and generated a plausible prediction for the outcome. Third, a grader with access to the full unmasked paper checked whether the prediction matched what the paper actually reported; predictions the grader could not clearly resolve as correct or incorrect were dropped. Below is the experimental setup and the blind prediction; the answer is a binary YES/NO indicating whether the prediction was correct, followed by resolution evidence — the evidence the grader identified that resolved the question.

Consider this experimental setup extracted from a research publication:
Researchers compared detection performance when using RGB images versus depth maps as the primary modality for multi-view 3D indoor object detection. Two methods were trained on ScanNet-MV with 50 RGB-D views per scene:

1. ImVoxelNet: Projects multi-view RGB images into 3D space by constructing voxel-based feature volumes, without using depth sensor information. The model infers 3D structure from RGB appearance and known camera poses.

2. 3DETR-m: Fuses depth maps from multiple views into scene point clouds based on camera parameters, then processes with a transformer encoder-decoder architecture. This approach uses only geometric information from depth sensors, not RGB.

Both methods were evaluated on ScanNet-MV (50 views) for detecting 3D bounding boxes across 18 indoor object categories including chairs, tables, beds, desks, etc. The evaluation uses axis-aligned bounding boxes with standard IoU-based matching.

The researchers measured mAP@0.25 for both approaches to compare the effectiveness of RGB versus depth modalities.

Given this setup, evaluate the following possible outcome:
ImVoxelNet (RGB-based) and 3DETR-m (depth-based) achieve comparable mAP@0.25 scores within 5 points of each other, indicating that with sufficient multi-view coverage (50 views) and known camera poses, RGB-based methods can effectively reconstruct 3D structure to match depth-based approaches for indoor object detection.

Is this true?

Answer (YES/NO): NO